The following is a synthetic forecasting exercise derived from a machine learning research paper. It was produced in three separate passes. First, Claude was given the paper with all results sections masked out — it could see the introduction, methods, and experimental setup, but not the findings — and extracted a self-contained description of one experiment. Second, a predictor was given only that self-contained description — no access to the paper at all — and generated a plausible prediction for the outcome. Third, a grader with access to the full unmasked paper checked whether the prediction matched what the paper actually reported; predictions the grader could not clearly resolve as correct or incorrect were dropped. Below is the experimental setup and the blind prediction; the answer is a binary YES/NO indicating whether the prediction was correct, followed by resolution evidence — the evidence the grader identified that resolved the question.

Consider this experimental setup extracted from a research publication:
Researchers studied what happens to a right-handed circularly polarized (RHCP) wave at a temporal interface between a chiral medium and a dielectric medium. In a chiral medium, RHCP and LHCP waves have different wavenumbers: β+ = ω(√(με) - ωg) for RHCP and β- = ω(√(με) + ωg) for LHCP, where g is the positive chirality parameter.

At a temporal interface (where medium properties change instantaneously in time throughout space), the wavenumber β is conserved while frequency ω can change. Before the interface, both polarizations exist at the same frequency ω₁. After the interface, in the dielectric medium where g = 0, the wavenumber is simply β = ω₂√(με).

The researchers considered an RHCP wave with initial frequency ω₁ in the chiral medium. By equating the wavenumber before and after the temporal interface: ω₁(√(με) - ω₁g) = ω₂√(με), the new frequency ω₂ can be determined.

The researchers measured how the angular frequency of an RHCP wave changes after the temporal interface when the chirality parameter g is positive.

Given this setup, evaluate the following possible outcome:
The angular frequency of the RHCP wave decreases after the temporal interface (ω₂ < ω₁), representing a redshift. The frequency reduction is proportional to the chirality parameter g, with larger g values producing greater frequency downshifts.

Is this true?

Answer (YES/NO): YES